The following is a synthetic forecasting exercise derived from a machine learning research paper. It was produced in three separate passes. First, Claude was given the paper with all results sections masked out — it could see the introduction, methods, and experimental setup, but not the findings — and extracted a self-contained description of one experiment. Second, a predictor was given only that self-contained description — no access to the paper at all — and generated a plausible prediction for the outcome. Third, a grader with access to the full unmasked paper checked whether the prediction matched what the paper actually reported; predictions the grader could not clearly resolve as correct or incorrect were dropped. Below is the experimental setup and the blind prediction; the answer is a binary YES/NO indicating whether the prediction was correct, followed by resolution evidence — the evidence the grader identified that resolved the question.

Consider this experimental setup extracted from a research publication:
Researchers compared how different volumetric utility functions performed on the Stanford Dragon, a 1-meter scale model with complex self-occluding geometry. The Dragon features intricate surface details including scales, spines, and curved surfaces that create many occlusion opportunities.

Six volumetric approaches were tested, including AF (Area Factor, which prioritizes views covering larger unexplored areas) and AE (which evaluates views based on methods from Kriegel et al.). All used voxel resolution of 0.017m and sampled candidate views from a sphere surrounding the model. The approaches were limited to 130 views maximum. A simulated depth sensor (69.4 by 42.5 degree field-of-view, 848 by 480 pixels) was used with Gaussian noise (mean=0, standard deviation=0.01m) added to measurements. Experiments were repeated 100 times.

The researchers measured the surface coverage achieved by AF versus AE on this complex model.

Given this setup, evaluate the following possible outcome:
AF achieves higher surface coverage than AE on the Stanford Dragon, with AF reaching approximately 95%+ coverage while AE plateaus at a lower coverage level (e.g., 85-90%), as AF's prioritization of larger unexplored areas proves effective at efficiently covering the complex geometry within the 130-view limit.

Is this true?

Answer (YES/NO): NO